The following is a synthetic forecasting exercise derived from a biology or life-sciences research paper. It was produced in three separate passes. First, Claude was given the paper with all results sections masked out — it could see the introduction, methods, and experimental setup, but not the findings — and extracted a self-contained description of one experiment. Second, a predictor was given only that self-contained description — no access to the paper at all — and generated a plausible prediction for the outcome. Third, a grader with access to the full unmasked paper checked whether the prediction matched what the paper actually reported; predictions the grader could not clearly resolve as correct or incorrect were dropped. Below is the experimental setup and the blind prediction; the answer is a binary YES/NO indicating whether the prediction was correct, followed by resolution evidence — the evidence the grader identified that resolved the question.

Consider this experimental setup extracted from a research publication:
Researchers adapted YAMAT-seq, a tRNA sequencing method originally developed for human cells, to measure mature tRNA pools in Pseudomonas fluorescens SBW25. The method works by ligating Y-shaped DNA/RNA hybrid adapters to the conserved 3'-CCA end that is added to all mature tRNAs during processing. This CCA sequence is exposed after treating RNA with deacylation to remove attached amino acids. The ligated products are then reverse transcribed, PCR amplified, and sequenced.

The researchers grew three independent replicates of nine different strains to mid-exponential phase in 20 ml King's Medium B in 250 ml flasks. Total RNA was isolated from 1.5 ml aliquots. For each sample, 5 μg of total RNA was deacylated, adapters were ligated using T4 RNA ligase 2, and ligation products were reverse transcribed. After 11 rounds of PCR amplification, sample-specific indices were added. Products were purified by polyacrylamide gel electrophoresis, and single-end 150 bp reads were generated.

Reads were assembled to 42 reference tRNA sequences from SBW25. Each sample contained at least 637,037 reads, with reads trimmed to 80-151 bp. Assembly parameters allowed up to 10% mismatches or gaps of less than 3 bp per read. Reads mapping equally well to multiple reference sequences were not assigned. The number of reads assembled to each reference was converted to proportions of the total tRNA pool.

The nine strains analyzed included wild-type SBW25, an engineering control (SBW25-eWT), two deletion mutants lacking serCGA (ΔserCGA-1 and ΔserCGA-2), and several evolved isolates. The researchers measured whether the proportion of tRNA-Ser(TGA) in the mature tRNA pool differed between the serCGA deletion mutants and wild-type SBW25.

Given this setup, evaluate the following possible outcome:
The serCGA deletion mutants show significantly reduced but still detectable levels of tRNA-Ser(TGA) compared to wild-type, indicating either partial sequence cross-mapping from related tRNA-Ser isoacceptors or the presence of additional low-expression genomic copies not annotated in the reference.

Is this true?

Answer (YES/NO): NO